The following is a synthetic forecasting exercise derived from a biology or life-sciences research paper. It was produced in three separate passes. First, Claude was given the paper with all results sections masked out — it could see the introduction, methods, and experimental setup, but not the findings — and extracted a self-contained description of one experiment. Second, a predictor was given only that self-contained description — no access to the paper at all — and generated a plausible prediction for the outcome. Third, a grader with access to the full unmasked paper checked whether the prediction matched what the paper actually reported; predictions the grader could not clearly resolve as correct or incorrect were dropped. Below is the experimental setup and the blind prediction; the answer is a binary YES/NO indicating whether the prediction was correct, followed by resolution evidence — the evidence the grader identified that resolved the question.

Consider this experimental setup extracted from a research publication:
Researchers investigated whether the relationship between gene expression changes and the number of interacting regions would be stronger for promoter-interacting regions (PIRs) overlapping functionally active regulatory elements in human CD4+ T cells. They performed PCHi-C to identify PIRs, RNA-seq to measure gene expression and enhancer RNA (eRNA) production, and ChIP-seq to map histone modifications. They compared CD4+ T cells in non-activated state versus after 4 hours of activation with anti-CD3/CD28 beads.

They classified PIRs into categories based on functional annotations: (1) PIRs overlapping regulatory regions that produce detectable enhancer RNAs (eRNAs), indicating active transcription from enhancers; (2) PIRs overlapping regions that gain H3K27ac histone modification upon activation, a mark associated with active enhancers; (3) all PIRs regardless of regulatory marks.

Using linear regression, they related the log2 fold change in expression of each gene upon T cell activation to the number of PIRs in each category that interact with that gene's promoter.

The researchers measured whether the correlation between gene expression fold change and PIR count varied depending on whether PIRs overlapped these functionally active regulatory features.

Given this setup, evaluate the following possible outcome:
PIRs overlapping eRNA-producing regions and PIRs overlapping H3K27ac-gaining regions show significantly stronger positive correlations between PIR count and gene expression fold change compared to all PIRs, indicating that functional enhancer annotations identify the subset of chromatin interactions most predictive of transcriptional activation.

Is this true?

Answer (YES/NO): NO